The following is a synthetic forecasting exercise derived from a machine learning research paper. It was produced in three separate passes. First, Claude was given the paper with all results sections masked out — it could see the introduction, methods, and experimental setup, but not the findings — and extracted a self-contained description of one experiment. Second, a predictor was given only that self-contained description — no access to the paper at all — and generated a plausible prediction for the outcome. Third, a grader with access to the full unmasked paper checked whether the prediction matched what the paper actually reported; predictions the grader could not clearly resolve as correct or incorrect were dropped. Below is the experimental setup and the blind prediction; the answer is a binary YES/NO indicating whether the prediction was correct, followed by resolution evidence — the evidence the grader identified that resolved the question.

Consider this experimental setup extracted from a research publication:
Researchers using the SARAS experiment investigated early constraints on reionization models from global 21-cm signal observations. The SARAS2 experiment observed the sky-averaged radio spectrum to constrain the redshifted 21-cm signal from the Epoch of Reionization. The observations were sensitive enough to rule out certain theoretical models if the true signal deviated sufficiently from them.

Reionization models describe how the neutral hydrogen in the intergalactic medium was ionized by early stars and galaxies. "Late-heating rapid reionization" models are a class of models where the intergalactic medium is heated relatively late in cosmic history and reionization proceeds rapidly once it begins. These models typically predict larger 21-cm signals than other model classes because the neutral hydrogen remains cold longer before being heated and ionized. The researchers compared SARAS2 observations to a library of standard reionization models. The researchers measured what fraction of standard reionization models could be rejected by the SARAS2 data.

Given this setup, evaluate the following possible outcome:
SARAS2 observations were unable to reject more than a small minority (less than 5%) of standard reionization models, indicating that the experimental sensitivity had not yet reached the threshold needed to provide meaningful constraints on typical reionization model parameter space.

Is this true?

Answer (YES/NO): NO